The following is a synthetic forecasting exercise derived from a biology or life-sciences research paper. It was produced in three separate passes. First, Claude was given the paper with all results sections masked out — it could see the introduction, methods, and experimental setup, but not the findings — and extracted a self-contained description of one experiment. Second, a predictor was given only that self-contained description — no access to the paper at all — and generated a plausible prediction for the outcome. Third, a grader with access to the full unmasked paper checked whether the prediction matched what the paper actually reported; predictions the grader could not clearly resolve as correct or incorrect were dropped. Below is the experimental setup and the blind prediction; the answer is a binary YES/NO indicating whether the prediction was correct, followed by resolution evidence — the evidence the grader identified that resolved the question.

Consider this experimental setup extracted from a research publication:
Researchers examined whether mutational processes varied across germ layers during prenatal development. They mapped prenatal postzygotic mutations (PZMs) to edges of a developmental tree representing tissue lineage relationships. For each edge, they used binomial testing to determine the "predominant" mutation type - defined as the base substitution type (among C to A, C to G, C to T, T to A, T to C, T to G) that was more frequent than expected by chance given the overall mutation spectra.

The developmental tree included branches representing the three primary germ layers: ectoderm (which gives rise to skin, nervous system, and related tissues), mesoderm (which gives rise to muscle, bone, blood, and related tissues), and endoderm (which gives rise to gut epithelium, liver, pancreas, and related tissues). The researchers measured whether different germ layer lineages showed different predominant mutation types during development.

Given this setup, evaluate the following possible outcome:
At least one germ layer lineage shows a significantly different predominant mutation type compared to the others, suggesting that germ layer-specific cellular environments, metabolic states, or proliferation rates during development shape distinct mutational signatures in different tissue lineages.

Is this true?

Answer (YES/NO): YES